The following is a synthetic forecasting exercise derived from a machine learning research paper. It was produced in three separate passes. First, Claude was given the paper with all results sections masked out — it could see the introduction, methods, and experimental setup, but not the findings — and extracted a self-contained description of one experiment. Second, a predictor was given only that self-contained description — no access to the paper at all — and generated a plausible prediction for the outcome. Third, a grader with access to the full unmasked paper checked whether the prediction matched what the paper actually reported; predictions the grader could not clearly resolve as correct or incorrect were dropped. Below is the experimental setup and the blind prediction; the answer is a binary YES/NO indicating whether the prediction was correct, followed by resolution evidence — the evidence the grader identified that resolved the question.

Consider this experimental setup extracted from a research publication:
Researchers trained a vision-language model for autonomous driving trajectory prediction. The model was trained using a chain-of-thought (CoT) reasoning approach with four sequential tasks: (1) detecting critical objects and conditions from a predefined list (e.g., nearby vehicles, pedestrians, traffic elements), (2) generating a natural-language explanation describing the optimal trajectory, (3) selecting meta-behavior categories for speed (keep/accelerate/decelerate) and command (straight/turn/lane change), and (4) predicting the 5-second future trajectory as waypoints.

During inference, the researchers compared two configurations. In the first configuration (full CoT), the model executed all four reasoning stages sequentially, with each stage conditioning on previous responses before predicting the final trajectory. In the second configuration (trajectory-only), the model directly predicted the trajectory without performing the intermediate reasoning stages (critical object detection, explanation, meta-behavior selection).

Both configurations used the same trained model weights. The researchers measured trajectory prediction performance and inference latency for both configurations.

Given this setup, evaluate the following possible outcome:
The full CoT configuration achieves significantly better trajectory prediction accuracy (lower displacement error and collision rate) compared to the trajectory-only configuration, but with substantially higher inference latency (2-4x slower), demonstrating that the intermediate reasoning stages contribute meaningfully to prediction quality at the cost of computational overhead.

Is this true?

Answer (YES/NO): NO